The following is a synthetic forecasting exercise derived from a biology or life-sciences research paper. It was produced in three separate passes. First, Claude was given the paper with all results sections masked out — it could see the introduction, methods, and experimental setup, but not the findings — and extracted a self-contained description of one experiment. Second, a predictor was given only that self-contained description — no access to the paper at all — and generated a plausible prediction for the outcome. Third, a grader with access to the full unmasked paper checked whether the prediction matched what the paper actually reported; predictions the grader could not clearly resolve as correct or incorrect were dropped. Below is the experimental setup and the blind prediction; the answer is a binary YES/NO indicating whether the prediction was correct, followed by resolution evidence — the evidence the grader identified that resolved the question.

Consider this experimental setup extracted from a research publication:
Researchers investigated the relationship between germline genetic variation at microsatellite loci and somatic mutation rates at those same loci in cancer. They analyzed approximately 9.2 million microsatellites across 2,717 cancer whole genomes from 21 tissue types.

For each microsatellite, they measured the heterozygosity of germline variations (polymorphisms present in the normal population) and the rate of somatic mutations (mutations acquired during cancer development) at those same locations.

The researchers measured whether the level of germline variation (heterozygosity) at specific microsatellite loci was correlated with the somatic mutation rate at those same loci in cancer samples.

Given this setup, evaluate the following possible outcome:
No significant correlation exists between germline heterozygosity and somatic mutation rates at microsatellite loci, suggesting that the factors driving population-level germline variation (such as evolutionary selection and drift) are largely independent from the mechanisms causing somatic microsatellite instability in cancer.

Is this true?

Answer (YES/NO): NO